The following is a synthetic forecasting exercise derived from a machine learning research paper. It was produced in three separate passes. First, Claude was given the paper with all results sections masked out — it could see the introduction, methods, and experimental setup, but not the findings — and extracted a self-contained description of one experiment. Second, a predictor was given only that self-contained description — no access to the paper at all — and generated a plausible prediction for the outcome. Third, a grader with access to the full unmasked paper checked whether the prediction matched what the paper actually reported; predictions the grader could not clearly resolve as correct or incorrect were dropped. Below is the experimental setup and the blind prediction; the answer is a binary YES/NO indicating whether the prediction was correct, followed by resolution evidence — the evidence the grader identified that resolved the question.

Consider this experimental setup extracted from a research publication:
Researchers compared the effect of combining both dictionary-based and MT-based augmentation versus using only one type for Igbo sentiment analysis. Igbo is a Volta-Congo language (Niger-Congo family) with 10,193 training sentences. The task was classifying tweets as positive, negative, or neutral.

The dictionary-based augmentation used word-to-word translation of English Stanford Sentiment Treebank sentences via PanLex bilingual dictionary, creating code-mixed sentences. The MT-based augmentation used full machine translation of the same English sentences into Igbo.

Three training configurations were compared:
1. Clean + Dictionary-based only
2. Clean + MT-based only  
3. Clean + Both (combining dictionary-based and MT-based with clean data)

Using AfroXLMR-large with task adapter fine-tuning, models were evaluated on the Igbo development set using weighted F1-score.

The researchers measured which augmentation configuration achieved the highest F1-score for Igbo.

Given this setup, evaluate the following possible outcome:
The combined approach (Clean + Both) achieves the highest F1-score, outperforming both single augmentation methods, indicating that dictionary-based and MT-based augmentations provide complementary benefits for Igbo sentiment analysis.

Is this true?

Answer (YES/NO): YES